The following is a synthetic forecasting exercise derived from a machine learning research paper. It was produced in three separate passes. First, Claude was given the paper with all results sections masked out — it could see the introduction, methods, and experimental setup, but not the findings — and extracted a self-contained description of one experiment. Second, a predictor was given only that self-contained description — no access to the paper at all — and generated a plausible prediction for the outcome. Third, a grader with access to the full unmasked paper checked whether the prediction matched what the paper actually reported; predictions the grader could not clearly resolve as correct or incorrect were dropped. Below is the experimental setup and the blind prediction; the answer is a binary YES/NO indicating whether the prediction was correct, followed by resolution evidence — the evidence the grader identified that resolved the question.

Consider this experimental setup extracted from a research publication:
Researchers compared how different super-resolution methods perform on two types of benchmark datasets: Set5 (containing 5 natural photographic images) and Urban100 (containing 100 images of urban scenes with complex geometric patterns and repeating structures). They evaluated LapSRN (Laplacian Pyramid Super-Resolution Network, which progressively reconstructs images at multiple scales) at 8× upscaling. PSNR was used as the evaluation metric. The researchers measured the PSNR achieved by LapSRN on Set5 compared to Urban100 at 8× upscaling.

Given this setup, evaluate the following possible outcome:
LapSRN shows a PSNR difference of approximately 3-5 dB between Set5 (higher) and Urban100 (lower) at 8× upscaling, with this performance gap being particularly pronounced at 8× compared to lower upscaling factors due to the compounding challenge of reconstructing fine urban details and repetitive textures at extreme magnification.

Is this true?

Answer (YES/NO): NO